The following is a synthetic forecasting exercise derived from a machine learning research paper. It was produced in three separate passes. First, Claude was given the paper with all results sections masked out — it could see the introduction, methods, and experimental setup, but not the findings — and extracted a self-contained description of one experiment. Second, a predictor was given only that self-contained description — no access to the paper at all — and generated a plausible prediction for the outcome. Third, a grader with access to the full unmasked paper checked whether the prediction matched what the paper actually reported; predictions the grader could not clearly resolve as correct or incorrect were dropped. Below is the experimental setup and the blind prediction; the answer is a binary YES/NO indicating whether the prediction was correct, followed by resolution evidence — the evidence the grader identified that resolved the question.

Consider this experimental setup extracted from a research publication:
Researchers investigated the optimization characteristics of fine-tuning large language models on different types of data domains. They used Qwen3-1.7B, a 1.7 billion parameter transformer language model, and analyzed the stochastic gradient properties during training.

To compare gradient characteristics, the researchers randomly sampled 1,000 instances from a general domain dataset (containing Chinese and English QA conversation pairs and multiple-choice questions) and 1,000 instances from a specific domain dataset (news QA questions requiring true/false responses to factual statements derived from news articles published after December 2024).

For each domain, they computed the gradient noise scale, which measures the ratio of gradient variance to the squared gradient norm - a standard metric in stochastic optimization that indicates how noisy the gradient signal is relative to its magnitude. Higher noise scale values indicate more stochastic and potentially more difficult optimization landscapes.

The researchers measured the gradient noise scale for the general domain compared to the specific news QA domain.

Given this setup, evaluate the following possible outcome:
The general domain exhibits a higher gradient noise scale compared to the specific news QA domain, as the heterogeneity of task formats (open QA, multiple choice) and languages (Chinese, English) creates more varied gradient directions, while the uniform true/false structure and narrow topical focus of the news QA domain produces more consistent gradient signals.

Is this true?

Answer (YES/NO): YES